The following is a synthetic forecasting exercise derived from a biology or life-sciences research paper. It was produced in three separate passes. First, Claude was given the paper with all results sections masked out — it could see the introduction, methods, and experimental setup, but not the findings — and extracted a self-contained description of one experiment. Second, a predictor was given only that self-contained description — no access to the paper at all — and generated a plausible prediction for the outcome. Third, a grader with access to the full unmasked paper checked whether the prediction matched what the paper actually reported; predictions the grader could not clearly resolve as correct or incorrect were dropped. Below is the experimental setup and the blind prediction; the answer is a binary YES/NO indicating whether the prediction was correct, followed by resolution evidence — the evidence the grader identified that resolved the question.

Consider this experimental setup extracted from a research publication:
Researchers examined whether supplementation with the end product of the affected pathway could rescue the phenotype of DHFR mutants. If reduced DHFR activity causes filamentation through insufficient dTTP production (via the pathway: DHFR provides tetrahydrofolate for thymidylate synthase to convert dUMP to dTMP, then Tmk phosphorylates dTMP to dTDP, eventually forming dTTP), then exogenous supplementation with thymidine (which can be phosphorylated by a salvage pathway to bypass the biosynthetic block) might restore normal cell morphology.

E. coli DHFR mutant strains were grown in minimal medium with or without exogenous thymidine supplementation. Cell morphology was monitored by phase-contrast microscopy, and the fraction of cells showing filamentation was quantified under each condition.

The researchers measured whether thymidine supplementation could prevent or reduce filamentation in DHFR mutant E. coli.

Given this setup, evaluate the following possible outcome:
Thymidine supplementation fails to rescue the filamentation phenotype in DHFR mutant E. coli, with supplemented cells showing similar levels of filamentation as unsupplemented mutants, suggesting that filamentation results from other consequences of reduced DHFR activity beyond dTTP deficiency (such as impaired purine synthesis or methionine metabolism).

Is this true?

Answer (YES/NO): NO